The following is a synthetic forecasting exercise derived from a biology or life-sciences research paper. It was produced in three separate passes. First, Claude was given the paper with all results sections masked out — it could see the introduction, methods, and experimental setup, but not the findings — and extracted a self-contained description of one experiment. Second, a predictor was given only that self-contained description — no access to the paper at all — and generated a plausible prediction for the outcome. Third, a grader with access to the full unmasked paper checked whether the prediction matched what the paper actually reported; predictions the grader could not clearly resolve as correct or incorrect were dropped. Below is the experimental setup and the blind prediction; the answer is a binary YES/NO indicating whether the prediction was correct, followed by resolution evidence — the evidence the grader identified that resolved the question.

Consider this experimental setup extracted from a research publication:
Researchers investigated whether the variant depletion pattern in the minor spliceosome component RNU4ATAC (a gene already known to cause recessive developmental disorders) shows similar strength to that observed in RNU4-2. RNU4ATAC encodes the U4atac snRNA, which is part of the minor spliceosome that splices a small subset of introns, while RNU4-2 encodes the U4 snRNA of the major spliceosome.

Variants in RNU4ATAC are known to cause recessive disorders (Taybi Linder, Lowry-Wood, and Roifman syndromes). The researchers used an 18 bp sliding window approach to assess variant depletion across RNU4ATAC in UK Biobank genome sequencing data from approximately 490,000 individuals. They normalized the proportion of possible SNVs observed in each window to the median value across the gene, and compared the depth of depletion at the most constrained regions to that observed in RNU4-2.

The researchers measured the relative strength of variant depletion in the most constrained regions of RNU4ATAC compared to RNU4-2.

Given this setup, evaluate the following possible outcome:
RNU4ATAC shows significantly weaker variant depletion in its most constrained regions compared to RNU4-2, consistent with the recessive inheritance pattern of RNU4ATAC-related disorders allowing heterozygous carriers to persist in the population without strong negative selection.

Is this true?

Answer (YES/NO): YES